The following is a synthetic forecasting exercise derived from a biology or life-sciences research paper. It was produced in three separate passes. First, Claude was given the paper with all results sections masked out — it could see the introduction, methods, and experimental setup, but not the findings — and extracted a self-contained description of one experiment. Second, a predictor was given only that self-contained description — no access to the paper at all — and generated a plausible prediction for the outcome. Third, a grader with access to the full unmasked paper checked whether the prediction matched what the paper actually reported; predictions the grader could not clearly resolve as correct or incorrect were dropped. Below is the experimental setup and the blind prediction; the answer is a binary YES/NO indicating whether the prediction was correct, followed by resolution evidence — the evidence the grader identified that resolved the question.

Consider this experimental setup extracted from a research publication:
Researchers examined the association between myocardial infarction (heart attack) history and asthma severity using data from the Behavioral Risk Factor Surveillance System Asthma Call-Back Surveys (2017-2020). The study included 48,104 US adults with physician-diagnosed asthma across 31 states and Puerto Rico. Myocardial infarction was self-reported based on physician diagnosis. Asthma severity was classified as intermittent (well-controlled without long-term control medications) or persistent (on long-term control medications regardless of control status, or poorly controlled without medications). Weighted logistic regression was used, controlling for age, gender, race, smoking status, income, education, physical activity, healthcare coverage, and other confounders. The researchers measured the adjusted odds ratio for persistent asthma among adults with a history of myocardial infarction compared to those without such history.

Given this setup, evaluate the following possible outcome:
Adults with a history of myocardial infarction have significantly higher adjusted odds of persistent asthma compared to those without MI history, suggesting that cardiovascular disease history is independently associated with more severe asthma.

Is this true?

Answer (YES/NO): YES